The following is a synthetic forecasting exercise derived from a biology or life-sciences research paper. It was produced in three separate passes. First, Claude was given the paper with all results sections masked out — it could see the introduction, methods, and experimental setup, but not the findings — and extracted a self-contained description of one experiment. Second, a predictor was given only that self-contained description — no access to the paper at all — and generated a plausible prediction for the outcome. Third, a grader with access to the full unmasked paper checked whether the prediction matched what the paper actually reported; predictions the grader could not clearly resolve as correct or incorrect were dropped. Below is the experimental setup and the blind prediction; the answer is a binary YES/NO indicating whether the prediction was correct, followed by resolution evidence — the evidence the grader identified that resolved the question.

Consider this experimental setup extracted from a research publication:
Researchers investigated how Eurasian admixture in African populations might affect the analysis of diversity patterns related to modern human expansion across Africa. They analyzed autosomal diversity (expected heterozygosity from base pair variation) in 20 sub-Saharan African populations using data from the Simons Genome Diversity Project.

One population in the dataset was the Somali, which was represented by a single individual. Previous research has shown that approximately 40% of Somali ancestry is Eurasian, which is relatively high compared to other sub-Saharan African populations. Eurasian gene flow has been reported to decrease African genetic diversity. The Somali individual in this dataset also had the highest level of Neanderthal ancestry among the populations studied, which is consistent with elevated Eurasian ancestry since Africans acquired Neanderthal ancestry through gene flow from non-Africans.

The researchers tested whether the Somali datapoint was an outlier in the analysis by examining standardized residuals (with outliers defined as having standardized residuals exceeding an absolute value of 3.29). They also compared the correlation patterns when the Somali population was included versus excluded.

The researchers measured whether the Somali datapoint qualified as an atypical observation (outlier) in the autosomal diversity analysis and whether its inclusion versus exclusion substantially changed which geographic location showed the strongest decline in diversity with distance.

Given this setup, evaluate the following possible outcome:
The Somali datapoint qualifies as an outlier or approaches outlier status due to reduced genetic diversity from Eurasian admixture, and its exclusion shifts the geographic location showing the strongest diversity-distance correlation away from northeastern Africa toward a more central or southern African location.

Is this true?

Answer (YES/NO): NO